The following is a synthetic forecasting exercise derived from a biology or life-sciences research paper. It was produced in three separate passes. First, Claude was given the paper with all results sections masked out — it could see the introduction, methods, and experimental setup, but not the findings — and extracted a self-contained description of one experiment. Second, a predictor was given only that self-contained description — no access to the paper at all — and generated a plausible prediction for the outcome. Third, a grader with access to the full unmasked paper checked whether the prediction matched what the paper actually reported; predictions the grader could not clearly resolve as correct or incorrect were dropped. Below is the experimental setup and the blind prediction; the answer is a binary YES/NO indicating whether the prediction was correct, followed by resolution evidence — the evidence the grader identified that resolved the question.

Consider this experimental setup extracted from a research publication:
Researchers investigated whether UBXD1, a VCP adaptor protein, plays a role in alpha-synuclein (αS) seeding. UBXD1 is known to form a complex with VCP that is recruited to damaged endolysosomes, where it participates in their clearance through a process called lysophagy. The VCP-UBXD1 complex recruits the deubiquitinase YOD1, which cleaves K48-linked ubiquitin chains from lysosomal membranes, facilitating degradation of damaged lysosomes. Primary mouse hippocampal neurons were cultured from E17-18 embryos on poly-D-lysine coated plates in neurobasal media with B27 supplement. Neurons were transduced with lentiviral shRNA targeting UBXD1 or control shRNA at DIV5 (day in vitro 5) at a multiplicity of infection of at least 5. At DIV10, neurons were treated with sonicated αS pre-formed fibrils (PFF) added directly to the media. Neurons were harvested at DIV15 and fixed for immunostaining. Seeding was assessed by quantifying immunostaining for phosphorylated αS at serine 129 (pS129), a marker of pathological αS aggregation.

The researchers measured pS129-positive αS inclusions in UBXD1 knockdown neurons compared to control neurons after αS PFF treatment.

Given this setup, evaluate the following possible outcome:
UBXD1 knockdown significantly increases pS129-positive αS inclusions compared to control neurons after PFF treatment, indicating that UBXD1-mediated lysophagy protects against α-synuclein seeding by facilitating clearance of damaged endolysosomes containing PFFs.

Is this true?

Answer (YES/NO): YES